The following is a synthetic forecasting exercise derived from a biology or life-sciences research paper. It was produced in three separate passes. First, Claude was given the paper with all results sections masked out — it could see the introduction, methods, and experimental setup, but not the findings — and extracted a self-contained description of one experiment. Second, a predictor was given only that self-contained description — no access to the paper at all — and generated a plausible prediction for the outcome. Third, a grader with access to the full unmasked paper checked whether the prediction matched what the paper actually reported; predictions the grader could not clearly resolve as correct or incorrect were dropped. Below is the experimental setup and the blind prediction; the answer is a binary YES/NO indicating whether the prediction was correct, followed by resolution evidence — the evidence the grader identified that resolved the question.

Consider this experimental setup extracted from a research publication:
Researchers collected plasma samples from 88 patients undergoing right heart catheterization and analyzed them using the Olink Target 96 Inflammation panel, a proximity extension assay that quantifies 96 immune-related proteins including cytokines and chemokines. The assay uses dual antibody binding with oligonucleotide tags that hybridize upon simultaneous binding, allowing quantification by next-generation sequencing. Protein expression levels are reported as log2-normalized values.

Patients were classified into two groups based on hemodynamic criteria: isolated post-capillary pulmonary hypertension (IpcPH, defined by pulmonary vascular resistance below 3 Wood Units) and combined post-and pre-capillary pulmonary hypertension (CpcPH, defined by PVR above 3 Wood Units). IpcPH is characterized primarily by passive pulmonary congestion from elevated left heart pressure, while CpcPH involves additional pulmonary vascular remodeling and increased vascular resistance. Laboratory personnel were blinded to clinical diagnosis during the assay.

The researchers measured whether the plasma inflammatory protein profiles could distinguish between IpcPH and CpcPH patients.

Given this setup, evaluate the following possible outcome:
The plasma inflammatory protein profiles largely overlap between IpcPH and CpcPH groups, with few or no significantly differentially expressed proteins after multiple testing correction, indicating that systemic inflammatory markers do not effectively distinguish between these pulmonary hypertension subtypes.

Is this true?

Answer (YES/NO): NO